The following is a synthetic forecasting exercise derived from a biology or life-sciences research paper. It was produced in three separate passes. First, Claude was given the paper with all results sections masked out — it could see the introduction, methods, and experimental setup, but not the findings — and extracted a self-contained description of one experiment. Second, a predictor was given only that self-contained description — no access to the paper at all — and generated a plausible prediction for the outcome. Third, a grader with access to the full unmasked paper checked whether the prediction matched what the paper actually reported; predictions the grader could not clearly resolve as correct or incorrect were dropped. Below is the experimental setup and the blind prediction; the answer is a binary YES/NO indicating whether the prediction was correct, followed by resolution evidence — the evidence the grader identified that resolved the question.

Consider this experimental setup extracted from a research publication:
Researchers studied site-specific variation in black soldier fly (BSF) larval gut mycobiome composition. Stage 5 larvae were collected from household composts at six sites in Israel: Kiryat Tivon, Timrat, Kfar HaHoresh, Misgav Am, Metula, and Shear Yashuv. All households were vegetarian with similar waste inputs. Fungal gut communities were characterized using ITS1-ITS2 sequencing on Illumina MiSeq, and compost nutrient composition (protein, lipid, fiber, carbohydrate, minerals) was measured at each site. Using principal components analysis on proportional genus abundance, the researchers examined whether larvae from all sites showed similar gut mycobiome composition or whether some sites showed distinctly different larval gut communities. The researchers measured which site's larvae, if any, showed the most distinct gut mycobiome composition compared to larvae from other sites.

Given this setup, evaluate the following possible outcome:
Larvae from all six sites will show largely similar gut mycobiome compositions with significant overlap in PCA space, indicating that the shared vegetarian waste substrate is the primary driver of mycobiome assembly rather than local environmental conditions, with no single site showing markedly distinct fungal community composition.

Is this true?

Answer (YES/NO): NO